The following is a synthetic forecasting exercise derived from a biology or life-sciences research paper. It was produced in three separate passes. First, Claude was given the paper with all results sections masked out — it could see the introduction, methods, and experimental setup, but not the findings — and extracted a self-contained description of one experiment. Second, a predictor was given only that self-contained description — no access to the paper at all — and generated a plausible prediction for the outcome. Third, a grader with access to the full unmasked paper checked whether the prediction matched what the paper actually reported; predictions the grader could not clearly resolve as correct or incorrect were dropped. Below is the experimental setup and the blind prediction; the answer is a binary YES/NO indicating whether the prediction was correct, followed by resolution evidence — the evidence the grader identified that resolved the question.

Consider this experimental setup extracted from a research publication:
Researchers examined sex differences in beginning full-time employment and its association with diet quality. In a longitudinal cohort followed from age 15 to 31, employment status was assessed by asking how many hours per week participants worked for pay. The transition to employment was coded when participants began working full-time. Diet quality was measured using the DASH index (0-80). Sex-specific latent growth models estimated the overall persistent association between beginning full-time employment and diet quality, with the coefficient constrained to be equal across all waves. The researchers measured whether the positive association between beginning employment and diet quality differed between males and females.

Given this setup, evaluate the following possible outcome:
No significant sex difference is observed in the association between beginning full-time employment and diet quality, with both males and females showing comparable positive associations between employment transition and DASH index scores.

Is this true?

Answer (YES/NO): NO